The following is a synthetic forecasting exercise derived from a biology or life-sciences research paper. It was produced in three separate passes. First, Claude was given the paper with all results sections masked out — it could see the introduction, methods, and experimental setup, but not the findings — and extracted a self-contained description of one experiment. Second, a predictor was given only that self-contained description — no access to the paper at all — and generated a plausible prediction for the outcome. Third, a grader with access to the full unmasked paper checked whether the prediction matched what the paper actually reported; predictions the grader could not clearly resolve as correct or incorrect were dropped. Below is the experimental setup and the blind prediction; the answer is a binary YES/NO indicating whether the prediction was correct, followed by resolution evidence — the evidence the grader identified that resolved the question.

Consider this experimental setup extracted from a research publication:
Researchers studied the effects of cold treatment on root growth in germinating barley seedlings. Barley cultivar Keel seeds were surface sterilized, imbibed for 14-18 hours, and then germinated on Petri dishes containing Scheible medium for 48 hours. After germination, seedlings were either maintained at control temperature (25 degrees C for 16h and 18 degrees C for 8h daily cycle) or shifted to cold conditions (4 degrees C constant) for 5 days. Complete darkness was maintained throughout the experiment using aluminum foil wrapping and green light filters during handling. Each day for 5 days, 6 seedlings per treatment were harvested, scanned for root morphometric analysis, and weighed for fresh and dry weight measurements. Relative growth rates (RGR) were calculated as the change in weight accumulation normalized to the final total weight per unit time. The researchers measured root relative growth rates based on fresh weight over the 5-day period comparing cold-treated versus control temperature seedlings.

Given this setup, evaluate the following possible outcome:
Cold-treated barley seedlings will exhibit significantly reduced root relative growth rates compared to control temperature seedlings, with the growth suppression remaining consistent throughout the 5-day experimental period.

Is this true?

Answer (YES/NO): NO